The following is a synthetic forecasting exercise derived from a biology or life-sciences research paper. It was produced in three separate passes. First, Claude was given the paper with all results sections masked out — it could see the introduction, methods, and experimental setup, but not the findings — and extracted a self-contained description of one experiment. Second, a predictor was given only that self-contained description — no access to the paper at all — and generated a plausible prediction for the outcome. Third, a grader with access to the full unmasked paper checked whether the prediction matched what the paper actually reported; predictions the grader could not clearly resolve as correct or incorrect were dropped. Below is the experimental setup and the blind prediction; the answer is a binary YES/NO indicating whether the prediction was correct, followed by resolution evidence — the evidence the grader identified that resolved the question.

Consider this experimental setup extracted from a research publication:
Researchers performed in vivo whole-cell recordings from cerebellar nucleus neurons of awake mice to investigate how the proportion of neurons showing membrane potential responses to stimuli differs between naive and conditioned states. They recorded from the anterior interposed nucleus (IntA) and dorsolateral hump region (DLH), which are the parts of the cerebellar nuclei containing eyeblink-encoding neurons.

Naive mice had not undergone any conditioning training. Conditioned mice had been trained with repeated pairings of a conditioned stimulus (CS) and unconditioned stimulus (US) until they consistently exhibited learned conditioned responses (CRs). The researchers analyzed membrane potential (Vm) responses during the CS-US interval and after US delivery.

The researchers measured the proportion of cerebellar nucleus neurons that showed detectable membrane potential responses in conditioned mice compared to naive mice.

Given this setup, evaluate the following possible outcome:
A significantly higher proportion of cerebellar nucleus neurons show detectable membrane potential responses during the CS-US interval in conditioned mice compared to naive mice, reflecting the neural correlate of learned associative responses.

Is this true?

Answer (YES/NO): YES